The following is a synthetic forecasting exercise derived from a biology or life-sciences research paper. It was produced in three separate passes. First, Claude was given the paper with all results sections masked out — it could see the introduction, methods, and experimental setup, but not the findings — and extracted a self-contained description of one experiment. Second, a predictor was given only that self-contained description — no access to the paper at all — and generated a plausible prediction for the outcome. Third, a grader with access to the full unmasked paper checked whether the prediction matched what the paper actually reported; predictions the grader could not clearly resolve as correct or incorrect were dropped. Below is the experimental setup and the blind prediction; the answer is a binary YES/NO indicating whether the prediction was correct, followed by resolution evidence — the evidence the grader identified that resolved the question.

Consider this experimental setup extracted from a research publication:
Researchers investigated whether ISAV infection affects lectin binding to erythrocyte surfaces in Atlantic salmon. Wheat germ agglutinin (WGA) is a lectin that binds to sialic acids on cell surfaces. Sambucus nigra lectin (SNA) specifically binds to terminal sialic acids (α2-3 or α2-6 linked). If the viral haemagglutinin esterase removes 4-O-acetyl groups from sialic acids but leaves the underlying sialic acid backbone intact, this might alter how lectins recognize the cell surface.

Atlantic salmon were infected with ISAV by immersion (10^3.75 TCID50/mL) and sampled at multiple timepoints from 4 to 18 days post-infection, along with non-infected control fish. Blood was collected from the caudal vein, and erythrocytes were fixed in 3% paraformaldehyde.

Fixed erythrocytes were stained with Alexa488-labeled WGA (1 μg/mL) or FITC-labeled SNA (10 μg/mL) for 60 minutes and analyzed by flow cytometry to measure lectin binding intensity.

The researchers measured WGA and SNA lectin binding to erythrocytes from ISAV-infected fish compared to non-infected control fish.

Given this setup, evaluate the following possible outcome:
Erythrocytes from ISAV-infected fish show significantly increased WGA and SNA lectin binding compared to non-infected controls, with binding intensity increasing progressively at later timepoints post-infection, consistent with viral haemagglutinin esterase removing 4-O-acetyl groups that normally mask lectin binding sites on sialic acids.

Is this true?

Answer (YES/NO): NO